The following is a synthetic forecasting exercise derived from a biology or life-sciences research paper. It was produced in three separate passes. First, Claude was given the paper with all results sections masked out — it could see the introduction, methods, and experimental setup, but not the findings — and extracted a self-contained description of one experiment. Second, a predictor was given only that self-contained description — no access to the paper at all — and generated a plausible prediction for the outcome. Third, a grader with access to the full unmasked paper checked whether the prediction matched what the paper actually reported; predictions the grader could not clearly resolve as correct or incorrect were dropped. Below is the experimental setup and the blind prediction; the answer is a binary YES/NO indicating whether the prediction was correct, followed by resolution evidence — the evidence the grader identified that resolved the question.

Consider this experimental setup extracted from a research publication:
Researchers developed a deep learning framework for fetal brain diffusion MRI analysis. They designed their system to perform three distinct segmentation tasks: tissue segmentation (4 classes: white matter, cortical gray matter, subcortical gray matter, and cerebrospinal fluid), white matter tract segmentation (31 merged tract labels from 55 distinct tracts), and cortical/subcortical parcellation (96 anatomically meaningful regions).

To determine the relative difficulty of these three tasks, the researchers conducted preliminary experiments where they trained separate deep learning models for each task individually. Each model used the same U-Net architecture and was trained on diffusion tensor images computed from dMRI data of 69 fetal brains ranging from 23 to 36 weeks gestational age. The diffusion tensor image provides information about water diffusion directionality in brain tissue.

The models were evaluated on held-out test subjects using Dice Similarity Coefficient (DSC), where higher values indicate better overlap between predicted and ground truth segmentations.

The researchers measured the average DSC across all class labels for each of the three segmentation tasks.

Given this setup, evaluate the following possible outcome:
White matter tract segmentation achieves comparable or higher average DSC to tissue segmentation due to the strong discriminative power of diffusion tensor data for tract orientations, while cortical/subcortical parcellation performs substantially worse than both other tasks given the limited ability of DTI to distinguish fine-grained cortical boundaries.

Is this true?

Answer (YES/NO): NO